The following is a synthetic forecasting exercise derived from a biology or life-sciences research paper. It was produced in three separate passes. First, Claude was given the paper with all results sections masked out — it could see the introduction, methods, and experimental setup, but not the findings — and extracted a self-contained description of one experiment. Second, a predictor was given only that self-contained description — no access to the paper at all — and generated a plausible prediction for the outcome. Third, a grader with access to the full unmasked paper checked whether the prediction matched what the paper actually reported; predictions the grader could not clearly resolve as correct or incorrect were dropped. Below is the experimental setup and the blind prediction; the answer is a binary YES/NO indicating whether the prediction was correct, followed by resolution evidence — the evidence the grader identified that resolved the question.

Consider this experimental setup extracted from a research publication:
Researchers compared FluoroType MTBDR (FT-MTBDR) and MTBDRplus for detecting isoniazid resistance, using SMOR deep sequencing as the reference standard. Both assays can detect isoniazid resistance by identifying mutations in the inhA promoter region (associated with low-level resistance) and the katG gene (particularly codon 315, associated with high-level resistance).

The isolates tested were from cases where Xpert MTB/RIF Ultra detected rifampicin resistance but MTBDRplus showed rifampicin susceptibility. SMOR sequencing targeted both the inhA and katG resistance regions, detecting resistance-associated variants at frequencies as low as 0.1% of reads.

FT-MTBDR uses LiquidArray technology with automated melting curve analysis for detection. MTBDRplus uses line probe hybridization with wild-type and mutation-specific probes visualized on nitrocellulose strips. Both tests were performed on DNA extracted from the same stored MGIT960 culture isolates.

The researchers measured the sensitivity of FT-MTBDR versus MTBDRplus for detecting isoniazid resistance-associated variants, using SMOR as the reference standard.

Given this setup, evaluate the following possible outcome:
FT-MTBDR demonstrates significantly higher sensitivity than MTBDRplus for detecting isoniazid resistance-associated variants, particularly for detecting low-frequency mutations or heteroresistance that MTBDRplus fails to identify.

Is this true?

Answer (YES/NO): NO